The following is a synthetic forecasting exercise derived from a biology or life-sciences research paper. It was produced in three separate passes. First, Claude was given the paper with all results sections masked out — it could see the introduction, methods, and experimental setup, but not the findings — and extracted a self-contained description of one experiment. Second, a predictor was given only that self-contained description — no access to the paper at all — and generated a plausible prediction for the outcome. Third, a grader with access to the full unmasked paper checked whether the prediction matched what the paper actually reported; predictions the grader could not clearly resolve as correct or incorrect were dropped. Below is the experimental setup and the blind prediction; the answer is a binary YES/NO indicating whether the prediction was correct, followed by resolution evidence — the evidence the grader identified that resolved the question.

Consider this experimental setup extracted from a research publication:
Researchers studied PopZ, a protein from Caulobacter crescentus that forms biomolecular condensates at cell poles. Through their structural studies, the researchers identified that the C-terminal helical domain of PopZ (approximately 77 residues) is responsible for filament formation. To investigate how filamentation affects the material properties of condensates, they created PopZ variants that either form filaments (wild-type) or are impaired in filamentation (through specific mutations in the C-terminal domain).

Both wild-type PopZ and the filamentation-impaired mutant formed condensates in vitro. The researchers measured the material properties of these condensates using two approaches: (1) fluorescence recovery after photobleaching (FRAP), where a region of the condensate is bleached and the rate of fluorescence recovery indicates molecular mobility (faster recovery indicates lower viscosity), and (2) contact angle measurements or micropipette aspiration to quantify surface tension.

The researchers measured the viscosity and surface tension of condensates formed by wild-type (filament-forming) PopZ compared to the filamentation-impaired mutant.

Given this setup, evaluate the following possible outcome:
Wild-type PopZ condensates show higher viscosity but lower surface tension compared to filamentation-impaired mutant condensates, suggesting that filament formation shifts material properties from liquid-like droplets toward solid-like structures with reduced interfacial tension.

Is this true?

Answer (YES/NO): NO